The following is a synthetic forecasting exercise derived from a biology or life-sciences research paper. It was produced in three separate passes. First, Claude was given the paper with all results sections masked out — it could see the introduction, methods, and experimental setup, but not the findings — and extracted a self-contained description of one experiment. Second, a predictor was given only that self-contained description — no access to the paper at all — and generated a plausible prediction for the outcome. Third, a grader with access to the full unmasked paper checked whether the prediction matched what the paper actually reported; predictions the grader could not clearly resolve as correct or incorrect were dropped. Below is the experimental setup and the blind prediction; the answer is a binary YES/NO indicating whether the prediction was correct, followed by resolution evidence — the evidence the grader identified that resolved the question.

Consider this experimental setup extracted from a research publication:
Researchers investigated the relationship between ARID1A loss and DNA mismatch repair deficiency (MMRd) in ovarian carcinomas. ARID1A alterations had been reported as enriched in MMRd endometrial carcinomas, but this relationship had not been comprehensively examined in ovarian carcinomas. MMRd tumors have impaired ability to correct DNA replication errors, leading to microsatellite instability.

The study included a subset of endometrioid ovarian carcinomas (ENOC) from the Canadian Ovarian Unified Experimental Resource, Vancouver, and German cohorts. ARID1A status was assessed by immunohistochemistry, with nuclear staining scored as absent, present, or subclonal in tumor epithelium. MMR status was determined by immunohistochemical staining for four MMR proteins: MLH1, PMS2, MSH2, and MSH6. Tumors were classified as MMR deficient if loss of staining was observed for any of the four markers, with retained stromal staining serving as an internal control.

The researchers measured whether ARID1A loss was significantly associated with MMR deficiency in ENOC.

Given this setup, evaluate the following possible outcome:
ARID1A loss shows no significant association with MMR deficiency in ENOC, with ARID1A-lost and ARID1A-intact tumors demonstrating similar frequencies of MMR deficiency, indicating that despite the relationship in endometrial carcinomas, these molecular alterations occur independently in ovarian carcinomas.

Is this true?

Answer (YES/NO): NO